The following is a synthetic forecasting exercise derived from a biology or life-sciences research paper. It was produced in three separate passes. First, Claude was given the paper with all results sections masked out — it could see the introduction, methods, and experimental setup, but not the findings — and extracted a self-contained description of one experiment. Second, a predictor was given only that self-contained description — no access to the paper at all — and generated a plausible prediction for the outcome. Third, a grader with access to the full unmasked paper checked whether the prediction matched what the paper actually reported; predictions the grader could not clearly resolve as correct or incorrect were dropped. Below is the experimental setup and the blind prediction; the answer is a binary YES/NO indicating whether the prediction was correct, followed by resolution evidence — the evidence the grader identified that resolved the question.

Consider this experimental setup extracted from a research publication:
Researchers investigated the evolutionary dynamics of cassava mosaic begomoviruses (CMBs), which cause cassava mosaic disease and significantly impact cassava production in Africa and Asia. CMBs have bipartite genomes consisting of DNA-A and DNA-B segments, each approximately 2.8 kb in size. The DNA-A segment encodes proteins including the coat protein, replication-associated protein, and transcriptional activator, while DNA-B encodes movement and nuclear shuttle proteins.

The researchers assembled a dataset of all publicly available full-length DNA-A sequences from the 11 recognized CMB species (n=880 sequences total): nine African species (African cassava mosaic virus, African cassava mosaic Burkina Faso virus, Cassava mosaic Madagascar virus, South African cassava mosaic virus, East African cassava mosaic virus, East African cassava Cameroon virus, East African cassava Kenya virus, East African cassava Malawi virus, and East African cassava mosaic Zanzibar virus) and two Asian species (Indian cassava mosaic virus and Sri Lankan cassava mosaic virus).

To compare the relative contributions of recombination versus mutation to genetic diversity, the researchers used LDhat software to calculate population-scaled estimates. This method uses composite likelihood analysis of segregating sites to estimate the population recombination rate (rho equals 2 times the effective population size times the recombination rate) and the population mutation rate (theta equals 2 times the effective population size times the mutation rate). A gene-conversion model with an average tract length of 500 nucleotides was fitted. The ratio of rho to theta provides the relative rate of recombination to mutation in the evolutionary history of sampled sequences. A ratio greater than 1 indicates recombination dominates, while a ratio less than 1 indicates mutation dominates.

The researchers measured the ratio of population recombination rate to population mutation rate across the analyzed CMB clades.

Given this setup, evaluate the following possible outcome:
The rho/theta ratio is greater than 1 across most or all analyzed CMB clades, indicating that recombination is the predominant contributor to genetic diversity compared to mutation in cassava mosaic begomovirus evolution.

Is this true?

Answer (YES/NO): NO